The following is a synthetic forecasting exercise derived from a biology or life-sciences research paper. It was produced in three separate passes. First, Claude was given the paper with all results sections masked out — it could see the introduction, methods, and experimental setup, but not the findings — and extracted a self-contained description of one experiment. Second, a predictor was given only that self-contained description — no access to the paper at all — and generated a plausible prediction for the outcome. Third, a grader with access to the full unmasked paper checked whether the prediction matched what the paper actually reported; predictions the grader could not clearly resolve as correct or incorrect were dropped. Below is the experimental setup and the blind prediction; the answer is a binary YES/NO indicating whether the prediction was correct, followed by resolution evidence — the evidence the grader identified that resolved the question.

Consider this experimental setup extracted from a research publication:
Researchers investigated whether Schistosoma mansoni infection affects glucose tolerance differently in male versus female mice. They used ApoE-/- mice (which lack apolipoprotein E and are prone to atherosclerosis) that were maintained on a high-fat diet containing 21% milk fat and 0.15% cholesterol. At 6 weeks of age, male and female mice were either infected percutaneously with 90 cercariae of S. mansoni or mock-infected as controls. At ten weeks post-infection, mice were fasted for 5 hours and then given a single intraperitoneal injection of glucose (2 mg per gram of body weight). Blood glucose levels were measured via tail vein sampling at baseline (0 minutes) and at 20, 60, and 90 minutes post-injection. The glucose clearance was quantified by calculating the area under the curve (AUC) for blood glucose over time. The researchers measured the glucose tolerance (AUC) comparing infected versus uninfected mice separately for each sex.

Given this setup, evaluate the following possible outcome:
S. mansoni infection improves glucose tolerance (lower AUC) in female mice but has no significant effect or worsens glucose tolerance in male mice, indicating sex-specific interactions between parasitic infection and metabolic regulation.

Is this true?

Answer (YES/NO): NO